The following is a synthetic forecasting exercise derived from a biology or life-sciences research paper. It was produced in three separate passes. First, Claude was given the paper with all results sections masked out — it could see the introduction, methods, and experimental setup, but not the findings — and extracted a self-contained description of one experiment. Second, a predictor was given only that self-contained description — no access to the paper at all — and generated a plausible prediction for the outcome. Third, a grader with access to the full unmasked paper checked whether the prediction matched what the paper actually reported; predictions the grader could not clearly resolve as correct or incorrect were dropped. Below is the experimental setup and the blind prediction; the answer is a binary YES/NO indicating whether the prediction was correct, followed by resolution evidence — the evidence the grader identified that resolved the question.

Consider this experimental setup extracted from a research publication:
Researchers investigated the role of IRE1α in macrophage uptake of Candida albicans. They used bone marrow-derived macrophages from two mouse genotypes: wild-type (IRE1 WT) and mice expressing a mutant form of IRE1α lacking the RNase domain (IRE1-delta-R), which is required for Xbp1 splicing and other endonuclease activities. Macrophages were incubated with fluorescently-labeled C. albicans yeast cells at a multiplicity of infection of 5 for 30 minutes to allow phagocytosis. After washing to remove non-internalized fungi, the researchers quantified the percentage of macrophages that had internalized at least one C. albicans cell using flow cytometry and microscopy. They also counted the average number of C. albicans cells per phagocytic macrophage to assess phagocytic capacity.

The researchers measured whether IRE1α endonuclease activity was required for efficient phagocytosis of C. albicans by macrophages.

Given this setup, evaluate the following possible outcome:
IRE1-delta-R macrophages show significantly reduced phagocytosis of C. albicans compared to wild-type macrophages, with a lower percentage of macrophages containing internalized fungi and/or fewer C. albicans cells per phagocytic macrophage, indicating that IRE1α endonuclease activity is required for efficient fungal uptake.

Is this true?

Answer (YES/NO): NO